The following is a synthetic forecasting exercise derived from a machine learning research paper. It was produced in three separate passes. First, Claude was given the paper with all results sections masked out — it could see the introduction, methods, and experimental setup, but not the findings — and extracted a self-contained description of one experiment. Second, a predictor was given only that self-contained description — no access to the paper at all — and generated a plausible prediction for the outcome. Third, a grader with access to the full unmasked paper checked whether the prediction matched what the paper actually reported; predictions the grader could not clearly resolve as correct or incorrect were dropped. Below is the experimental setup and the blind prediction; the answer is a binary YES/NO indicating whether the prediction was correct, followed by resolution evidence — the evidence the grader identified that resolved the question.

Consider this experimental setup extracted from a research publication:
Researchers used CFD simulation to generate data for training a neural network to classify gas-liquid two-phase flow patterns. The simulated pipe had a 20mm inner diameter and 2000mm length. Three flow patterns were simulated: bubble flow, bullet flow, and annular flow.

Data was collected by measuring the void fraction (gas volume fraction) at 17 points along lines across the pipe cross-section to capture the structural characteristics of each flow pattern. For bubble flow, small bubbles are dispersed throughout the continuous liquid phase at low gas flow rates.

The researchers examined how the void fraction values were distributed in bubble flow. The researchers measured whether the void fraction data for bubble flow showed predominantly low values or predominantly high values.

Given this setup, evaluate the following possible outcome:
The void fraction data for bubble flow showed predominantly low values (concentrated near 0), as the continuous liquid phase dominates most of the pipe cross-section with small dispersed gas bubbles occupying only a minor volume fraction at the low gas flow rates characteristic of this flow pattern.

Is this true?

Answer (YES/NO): YES